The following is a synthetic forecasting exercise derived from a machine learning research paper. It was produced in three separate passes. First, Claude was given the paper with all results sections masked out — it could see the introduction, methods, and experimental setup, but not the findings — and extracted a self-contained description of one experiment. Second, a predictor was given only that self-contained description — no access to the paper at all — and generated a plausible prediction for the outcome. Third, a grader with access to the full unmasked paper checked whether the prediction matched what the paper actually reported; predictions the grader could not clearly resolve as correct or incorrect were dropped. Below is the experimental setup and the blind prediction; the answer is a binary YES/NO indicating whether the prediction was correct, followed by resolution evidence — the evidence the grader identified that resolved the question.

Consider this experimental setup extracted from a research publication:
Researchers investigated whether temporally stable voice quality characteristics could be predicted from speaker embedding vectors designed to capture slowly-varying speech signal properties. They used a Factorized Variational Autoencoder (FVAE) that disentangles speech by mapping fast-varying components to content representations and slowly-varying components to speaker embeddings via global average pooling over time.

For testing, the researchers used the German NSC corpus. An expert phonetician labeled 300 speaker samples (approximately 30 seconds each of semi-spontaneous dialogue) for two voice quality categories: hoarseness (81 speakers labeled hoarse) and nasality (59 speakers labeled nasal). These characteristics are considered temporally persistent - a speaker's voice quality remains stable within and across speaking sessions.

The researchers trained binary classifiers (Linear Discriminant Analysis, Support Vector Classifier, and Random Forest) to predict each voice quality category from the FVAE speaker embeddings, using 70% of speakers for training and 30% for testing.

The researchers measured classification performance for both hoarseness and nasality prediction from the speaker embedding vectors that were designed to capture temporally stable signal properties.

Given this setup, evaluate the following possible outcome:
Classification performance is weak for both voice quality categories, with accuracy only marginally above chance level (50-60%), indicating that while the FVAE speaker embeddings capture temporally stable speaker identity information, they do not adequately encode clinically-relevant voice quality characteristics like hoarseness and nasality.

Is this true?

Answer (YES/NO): NO